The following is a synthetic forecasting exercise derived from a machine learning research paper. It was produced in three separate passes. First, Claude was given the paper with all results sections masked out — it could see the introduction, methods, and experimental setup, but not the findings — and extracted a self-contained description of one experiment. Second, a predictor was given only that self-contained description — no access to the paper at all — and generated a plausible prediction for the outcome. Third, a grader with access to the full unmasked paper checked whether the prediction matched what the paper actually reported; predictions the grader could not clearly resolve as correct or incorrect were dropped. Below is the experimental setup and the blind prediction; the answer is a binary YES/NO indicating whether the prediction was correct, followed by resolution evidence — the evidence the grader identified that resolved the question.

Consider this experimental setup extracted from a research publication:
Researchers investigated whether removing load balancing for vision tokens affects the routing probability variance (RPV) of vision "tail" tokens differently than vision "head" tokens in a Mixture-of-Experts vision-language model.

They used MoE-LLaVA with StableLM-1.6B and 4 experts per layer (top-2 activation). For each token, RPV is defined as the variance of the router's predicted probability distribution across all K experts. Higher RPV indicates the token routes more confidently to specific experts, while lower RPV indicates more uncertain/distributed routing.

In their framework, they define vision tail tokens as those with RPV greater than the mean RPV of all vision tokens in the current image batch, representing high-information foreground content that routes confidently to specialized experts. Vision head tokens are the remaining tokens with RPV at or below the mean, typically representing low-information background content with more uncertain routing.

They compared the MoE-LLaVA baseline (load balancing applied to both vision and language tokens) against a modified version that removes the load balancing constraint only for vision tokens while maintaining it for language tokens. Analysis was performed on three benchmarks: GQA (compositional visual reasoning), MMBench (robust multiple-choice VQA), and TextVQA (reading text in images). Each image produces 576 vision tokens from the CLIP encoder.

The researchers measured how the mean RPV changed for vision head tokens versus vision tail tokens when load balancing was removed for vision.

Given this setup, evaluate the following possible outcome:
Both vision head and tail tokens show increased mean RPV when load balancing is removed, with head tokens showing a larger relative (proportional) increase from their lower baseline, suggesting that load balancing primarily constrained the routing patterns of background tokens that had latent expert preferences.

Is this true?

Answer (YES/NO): NO